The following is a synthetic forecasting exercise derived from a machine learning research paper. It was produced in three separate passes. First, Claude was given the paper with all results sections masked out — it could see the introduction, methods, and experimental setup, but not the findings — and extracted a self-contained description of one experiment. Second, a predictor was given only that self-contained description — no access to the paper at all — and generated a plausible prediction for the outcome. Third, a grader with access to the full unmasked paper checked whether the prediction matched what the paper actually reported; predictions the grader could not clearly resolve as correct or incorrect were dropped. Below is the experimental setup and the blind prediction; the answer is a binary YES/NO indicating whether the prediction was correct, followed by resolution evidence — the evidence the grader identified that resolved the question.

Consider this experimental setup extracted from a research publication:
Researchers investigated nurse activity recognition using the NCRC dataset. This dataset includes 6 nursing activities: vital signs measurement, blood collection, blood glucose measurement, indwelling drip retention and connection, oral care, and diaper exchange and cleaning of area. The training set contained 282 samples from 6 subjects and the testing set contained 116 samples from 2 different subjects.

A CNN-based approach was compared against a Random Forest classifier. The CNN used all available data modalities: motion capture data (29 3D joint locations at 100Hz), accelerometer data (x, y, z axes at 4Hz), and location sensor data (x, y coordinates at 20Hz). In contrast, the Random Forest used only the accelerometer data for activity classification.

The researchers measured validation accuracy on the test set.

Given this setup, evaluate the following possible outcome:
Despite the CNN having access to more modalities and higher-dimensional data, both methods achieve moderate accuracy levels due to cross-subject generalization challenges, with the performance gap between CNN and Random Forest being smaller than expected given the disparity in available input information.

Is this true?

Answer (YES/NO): YES